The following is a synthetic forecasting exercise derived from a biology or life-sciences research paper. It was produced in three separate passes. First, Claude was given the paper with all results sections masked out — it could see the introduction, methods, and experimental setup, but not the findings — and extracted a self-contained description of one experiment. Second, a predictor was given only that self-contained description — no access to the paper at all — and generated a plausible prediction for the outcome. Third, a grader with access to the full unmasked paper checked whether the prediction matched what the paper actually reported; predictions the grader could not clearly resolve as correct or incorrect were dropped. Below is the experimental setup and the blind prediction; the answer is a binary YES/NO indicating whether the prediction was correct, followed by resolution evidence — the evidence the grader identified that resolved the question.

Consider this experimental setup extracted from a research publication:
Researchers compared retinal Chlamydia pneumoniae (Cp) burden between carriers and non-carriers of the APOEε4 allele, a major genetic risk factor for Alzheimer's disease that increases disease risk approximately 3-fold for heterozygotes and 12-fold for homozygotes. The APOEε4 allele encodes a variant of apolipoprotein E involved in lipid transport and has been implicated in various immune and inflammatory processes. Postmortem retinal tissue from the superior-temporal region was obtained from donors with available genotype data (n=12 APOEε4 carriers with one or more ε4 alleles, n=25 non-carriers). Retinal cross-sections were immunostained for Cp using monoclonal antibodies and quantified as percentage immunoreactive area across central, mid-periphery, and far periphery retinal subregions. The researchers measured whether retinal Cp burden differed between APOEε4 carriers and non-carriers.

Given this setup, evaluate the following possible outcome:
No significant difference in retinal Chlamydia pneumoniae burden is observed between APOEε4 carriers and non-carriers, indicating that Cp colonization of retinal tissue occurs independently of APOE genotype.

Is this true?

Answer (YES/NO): NO